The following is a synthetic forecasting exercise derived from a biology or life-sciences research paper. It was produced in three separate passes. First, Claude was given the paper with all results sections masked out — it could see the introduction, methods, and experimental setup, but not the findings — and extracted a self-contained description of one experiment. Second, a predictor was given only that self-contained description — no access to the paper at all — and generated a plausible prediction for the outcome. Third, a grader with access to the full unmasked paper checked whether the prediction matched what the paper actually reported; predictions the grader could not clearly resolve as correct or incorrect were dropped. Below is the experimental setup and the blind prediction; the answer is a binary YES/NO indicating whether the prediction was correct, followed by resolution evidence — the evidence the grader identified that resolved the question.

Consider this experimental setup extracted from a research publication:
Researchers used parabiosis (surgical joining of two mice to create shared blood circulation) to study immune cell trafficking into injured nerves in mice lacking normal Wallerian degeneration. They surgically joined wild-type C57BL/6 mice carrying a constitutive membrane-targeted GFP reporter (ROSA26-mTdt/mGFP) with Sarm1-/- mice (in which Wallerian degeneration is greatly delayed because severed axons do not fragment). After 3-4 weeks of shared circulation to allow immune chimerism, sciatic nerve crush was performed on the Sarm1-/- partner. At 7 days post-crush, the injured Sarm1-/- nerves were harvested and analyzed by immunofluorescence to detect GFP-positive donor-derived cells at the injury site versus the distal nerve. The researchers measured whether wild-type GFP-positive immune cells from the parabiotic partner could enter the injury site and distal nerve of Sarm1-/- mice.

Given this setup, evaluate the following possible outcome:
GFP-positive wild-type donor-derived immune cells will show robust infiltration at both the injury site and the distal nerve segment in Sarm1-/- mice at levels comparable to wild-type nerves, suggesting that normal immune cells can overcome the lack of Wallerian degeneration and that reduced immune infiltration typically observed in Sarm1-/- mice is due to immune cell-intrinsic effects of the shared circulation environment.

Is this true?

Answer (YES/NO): NO